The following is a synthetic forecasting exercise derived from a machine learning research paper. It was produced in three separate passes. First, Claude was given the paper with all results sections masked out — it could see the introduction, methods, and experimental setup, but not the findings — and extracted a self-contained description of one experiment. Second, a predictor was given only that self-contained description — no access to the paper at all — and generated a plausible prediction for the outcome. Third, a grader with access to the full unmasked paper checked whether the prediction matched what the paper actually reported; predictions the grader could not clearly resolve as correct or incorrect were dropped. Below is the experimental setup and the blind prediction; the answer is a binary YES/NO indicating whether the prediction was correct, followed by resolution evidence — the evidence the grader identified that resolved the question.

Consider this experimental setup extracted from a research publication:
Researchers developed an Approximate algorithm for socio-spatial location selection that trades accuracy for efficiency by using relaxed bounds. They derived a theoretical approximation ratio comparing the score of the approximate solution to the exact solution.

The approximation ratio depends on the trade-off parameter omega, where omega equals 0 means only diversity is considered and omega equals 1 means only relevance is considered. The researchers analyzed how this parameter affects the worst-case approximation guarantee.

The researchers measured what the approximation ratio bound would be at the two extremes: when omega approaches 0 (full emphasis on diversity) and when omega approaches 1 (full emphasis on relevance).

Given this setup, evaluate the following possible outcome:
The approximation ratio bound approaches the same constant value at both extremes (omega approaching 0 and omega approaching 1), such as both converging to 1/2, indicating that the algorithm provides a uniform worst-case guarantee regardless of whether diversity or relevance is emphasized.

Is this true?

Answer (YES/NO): NO